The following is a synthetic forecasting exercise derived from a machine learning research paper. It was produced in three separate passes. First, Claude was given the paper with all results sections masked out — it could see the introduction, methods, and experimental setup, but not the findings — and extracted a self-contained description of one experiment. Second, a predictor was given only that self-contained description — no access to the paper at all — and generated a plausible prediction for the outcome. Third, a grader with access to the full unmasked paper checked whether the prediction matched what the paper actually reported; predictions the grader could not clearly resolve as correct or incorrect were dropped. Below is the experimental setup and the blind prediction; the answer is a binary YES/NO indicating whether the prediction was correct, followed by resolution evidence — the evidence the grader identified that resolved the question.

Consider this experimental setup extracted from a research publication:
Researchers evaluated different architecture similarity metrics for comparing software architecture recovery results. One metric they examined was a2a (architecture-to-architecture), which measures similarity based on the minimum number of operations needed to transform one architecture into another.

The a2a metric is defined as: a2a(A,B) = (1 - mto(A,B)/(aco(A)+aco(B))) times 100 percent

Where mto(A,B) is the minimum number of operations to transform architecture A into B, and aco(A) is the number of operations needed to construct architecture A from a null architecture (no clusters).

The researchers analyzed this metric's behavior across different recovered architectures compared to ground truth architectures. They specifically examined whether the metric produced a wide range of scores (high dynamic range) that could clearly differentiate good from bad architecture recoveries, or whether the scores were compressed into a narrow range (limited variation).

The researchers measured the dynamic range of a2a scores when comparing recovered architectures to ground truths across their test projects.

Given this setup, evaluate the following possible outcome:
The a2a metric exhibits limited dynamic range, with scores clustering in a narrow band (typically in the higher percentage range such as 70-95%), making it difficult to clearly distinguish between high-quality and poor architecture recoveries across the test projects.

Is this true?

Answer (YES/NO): YES